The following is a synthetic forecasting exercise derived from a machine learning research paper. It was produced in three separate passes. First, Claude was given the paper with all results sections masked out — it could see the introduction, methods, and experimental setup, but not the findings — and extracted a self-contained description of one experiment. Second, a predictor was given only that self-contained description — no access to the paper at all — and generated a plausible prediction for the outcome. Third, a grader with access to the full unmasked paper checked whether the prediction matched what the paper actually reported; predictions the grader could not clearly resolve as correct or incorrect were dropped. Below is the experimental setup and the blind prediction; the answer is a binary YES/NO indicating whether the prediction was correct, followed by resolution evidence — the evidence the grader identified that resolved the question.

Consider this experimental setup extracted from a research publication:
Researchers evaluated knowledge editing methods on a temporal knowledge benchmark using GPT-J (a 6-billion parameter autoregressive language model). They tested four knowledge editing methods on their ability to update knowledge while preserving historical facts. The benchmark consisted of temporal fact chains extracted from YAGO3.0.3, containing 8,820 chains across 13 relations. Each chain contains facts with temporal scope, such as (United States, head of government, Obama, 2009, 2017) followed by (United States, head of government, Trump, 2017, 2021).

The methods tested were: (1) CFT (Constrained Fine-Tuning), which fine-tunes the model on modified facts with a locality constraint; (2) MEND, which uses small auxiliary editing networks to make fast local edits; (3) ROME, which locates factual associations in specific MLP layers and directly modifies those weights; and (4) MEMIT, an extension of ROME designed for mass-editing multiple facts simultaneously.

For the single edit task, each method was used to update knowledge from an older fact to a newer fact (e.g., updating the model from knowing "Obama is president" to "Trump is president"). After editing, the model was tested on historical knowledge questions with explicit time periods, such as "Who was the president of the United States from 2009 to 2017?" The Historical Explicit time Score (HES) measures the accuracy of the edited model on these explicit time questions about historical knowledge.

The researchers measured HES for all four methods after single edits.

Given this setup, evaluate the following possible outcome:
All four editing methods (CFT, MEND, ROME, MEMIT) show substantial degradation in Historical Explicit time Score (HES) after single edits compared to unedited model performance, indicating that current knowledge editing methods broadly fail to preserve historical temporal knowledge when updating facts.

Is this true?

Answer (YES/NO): YES